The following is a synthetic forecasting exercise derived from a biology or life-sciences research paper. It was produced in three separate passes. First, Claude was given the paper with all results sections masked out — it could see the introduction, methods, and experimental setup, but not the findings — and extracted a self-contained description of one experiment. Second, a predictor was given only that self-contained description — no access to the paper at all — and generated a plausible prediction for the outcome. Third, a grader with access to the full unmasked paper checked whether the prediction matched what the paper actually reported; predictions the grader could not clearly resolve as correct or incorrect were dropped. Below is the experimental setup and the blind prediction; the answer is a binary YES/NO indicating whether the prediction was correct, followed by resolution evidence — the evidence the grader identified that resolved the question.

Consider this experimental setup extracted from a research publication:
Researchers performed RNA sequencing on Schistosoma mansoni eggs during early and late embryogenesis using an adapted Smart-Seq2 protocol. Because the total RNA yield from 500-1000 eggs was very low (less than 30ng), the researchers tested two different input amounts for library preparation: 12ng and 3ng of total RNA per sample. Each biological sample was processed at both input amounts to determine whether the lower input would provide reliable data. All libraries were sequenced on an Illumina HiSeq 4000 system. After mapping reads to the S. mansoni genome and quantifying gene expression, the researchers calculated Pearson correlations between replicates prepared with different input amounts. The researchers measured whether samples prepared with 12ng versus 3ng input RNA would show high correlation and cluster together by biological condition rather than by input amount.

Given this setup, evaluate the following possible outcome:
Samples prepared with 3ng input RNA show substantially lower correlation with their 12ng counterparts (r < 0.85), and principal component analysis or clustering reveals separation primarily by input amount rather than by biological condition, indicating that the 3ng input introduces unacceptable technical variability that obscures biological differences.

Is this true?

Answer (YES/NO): NO